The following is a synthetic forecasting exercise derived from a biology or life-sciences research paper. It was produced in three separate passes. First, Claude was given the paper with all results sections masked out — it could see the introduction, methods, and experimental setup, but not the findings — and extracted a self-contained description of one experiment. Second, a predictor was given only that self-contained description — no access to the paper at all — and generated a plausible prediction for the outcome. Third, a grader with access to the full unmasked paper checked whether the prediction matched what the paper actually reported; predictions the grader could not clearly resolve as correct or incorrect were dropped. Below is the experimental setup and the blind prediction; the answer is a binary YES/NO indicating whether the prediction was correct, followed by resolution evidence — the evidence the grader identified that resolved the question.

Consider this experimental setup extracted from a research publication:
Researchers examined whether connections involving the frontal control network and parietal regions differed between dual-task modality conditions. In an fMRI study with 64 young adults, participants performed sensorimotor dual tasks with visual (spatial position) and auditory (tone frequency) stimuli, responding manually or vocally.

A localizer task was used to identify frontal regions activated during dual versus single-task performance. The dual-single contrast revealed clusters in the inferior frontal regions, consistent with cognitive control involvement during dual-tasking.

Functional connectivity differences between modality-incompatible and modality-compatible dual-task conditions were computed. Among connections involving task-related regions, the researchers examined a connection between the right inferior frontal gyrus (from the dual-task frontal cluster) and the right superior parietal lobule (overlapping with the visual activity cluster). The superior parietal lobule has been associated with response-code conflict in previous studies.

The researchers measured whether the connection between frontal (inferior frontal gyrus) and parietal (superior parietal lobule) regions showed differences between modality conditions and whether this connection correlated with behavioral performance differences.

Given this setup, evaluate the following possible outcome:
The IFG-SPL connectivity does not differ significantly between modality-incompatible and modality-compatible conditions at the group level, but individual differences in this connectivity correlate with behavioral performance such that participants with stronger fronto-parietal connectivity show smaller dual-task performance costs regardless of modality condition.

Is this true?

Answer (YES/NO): NO